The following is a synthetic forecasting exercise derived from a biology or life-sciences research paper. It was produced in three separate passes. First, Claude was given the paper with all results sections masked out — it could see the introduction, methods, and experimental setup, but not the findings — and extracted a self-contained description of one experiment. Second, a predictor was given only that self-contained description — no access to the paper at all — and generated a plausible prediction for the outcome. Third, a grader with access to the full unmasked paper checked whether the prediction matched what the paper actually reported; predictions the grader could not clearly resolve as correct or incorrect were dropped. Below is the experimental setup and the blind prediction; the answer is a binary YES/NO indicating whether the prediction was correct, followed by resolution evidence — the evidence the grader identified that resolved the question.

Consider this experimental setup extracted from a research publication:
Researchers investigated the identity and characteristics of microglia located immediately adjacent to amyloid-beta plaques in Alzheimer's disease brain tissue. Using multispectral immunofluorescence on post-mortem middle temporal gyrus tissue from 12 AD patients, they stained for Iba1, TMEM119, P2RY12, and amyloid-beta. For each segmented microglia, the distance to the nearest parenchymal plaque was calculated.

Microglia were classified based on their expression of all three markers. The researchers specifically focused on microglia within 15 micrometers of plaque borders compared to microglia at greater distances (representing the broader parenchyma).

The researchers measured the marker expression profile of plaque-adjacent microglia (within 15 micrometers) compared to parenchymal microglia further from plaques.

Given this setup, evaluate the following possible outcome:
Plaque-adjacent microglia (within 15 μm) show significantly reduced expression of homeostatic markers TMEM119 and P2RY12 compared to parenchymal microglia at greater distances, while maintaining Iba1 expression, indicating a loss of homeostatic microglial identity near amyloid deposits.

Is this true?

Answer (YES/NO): NO